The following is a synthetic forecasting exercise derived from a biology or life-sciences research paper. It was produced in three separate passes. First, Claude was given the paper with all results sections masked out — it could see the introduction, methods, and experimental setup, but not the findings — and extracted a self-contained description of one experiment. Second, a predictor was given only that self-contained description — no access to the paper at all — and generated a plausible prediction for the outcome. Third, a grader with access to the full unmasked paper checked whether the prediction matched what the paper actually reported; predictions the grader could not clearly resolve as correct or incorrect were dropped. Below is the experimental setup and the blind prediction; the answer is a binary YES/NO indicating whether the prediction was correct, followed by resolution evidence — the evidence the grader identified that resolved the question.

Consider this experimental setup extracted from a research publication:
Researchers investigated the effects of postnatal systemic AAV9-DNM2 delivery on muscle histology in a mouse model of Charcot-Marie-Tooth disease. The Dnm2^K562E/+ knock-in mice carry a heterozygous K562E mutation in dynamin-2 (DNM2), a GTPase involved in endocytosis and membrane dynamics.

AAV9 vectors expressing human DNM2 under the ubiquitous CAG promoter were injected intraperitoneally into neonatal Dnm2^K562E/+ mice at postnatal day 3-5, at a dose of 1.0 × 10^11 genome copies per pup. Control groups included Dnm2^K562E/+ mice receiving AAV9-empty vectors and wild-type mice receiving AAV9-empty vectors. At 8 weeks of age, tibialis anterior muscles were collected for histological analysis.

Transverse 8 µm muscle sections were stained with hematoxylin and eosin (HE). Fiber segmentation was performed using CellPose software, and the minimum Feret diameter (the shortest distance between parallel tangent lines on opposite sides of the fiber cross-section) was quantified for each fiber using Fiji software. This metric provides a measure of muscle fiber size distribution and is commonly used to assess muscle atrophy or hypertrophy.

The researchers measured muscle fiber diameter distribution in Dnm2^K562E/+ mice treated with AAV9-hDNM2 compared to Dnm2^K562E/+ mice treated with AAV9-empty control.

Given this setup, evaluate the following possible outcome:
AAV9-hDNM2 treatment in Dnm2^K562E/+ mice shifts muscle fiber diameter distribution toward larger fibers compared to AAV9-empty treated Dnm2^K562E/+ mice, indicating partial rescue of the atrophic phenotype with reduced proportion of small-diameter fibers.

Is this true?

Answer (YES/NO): NO